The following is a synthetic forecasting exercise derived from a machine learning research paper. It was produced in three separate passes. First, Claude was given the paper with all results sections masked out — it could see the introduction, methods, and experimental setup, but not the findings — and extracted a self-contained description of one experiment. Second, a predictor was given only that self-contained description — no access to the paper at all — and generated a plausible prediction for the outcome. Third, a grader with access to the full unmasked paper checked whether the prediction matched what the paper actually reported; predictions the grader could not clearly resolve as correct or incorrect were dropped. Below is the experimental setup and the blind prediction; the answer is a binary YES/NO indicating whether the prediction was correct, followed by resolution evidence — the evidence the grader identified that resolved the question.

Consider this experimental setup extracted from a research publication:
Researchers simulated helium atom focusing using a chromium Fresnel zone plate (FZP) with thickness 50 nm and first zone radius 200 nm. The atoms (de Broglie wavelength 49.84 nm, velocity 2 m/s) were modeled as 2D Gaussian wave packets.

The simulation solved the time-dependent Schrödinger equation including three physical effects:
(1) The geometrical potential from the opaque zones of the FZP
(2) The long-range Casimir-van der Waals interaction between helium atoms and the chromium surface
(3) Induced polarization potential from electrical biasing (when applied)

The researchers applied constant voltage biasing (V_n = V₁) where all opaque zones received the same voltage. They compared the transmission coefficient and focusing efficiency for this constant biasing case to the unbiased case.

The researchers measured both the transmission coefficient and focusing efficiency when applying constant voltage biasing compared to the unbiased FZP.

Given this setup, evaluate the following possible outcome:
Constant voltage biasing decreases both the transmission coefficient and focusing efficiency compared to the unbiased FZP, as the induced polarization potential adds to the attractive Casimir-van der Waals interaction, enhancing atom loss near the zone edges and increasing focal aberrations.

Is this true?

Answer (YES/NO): NO